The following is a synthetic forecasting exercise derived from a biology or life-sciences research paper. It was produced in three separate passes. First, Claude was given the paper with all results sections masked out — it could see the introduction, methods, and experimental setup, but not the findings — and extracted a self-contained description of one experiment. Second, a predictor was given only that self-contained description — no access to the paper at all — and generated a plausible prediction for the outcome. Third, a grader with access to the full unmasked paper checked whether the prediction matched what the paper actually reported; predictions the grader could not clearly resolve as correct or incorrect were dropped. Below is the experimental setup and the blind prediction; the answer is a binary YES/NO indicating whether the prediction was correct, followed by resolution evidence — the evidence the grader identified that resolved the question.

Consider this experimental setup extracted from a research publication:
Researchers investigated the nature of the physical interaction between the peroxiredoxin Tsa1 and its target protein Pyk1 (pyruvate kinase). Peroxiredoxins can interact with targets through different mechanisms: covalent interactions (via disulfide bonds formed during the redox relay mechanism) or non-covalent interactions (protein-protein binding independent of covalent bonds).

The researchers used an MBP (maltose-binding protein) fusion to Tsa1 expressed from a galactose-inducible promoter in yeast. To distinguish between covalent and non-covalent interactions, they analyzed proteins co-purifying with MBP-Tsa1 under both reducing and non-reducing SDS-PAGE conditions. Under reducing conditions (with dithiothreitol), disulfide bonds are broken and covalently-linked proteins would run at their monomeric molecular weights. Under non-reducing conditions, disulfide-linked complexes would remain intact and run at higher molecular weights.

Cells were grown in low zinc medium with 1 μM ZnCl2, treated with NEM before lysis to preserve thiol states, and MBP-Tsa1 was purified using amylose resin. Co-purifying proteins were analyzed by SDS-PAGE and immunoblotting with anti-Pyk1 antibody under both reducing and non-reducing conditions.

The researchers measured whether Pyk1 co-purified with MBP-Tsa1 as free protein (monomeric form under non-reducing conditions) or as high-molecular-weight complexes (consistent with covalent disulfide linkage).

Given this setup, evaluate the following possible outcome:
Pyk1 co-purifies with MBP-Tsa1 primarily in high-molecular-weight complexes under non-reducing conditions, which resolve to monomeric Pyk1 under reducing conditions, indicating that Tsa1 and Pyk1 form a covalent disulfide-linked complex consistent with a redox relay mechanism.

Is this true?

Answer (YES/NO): NO